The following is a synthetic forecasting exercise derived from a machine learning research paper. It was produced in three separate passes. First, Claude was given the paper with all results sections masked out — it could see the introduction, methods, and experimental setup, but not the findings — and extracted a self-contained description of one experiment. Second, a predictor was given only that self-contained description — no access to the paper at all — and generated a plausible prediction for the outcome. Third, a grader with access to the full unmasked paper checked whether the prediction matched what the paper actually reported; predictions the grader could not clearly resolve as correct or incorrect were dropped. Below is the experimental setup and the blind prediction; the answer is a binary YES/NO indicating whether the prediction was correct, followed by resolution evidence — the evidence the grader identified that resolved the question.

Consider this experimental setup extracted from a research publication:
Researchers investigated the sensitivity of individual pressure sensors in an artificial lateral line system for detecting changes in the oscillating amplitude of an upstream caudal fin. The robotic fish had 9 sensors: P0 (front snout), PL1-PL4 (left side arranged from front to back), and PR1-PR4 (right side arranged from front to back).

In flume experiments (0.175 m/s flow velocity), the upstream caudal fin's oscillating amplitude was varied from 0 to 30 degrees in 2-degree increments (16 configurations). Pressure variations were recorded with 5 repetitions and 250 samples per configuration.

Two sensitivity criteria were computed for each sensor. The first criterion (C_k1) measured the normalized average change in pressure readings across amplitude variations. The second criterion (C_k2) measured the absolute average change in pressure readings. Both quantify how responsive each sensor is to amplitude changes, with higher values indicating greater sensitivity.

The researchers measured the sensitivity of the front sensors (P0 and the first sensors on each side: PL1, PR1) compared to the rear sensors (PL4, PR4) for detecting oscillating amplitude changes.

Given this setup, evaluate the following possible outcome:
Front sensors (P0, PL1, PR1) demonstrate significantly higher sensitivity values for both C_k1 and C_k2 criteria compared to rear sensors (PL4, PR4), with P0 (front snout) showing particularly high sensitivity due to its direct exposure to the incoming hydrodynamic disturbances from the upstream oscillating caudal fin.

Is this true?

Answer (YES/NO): NO